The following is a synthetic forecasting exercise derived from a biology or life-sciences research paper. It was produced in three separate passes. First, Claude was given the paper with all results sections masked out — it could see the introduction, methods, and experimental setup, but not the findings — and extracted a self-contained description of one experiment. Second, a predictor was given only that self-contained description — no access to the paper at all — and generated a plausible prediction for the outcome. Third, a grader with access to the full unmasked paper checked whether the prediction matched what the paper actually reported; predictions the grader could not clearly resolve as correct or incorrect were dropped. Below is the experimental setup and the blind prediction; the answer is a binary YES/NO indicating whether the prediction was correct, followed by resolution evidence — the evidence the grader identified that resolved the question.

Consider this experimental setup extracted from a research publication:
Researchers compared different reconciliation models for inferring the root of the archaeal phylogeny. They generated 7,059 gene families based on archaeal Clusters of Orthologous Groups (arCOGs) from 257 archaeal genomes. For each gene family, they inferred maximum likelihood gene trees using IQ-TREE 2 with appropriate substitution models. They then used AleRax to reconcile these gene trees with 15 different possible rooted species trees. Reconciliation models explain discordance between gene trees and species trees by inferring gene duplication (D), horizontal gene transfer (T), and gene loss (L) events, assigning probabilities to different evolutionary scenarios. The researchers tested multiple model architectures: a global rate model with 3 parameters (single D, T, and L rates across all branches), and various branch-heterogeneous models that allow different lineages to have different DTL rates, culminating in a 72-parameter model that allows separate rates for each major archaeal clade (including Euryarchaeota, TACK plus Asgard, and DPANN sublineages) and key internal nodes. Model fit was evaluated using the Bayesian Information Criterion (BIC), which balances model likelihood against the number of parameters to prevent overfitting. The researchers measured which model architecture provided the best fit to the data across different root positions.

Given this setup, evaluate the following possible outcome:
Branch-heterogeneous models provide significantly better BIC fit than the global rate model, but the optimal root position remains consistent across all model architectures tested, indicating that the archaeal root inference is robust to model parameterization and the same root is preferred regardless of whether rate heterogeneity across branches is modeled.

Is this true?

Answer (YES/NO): NO